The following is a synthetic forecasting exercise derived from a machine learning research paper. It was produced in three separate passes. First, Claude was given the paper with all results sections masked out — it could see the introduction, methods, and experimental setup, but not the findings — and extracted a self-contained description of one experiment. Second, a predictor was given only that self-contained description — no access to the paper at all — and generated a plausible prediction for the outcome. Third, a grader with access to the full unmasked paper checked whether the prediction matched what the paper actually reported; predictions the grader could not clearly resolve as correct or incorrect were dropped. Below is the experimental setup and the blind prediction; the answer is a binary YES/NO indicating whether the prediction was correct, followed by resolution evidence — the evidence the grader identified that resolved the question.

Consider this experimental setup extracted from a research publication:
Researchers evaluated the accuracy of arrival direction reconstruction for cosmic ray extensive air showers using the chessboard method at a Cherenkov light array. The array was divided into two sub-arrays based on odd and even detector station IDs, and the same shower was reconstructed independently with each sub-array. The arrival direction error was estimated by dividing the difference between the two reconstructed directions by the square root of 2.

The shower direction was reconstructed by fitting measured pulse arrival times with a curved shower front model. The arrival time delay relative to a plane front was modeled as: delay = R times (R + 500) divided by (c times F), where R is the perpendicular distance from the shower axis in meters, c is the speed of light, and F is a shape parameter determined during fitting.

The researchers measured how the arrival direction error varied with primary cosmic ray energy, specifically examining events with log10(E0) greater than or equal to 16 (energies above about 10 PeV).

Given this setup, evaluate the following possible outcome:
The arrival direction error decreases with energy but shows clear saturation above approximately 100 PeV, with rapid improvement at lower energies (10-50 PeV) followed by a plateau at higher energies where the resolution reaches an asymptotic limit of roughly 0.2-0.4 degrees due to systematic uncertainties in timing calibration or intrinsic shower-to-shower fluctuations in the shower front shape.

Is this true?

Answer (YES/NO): NO